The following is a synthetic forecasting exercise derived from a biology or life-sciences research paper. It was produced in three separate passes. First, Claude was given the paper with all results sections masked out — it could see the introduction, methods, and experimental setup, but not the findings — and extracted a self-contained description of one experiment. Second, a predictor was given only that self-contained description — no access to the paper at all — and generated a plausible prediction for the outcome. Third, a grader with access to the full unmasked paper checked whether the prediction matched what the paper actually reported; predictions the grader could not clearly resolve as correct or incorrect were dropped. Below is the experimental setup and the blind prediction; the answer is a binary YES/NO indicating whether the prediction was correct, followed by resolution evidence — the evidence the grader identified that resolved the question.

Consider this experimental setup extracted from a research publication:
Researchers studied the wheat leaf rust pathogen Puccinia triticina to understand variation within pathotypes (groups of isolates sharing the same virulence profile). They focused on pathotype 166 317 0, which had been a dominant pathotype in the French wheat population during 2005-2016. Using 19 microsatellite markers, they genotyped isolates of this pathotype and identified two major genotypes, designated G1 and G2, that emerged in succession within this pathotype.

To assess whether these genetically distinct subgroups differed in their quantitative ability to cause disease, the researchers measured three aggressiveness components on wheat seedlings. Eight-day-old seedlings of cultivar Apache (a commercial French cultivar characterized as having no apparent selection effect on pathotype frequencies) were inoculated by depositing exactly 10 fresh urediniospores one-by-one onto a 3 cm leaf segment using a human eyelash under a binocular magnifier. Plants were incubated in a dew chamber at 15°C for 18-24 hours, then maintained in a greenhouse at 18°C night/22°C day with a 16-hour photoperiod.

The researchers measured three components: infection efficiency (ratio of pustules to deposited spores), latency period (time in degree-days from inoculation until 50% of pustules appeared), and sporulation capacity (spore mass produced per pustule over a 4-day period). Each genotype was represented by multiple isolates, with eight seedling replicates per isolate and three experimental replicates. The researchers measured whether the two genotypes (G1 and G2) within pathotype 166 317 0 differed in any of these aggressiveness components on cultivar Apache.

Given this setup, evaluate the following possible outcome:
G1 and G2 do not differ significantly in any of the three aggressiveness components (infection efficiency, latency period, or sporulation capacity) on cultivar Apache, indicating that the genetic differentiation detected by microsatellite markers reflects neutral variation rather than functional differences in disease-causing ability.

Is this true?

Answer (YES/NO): NO